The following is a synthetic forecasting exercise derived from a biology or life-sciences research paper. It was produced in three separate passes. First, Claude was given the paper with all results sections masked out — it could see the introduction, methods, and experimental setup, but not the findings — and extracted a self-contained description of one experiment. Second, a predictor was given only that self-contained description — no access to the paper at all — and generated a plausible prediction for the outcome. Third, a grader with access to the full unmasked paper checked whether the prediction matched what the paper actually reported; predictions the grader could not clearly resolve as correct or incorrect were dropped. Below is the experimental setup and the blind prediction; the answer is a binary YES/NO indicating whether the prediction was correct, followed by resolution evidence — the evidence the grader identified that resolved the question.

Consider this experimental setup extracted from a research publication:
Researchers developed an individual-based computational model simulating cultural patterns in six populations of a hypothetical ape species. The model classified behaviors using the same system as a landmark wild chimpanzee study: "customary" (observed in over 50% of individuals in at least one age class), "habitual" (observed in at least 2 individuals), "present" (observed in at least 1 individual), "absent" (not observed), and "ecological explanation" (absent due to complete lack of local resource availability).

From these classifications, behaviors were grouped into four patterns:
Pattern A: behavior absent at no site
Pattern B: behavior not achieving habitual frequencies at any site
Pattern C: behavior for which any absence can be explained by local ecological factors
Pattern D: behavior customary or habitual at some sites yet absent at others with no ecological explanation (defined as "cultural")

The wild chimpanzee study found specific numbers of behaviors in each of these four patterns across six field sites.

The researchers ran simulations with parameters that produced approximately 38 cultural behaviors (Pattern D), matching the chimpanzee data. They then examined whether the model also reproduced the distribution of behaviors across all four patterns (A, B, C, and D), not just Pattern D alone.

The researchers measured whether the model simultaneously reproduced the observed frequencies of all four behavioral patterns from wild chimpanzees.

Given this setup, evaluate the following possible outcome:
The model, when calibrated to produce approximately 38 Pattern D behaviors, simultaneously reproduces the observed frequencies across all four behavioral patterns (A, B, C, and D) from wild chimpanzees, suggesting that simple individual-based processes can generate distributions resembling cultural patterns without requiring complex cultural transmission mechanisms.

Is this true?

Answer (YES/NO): YES